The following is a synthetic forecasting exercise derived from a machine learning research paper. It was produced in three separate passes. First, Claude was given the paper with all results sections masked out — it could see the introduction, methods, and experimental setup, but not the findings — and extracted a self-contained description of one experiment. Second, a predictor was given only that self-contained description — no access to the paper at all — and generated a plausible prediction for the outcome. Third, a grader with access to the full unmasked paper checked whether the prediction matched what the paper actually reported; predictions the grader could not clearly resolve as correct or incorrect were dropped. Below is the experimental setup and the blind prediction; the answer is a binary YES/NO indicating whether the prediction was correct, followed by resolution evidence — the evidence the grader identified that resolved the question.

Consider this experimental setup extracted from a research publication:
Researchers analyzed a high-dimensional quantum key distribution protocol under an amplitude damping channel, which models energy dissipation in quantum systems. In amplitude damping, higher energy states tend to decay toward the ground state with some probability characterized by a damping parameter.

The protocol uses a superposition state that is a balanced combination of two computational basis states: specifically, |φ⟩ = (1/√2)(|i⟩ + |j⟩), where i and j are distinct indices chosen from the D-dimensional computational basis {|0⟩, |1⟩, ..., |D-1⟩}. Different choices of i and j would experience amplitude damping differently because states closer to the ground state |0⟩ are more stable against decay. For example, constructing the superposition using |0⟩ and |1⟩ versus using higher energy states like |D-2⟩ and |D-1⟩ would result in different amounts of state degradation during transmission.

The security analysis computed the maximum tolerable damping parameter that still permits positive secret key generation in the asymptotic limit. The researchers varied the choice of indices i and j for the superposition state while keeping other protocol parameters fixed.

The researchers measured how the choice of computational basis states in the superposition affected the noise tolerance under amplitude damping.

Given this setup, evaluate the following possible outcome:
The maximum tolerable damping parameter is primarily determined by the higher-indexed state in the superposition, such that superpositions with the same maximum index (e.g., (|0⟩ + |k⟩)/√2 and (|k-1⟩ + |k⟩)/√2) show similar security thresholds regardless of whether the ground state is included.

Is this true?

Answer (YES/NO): NO